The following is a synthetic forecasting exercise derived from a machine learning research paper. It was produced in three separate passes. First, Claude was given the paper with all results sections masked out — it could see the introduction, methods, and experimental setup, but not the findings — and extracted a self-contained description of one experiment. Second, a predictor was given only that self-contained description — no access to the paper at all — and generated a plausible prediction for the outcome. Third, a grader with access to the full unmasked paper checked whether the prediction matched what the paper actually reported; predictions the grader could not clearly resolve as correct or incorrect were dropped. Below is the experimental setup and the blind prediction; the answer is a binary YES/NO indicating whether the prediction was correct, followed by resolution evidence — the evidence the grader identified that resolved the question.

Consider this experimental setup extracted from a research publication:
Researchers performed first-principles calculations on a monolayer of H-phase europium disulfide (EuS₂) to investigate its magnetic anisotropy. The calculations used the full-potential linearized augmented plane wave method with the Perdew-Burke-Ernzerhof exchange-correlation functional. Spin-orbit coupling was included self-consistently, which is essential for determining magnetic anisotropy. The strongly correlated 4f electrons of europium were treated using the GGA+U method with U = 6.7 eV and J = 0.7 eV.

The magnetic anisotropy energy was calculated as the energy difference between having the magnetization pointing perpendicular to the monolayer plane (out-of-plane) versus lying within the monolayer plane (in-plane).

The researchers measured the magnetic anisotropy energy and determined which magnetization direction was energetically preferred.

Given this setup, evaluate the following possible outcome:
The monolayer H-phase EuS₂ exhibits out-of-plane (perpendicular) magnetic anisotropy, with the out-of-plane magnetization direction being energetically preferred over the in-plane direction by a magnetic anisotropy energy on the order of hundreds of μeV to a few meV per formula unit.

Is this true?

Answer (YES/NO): NO